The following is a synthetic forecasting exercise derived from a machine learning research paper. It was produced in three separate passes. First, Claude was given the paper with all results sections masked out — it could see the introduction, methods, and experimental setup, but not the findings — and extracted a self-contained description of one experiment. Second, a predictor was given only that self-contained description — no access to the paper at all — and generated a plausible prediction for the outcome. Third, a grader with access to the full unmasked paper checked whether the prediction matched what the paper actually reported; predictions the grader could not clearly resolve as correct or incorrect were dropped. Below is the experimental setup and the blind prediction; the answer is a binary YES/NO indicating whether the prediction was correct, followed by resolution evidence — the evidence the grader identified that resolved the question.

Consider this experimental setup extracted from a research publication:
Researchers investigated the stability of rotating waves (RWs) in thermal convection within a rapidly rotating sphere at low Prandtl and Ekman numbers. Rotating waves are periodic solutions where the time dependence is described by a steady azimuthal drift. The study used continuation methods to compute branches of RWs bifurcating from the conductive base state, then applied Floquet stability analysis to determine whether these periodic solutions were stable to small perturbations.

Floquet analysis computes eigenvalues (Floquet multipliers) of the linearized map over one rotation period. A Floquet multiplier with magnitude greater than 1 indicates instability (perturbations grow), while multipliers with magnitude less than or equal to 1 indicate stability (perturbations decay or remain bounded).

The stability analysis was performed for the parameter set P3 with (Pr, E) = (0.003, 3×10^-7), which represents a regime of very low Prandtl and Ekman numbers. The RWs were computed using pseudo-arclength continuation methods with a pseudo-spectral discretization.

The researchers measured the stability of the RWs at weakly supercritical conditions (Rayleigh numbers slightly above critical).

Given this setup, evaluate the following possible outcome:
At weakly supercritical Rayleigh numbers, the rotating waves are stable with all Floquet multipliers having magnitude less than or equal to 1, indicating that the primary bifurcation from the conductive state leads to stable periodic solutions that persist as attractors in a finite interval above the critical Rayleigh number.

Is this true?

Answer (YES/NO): YES